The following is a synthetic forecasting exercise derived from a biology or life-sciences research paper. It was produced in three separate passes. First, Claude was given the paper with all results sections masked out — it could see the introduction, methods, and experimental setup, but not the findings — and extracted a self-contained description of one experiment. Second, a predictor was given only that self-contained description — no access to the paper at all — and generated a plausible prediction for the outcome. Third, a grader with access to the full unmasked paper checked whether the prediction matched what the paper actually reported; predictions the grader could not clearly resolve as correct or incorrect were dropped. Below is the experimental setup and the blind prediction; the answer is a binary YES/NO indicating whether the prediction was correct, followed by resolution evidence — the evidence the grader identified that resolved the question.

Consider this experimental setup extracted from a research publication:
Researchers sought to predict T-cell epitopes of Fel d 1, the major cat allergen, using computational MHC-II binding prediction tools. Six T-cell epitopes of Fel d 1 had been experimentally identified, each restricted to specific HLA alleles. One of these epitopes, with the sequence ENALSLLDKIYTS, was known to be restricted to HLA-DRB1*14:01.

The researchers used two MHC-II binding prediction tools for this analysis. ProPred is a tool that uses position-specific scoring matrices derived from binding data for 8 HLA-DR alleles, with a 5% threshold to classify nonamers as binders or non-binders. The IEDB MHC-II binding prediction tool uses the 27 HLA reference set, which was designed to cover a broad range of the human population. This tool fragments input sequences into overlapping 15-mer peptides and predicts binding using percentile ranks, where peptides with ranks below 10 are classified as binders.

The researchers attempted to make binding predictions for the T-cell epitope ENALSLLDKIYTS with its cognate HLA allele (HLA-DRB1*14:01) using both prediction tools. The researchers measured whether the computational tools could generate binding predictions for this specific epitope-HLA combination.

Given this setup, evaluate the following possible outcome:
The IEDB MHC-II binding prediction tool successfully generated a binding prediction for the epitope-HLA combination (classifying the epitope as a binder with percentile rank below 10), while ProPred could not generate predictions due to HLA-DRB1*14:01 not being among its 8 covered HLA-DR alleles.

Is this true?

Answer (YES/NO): NO